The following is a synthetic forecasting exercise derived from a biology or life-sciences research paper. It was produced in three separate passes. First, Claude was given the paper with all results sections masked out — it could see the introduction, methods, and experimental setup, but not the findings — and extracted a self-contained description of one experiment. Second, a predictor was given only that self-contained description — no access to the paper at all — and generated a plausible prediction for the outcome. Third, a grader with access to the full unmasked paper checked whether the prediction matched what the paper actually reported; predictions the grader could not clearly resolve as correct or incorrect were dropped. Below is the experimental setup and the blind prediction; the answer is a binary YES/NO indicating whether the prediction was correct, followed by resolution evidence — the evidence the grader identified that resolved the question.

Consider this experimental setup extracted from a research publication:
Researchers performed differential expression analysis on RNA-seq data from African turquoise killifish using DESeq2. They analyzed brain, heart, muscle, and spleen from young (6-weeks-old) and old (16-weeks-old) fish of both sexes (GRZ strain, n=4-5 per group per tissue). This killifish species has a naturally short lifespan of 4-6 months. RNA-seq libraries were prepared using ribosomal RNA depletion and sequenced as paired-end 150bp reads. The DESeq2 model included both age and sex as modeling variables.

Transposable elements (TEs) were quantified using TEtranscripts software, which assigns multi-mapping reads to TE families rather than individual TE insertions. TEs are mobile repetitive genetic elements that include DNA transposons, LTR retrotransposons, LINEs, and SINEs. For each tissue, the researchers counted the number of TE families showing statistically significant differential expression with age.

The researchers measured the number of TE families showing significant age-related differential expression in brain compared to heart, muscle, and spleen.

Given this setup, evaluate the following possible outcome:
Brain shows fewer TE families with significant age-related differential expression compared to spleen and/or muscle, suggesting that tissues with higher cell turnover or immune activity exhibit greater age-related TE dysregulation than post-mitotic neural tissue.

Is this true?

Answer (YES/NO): NO